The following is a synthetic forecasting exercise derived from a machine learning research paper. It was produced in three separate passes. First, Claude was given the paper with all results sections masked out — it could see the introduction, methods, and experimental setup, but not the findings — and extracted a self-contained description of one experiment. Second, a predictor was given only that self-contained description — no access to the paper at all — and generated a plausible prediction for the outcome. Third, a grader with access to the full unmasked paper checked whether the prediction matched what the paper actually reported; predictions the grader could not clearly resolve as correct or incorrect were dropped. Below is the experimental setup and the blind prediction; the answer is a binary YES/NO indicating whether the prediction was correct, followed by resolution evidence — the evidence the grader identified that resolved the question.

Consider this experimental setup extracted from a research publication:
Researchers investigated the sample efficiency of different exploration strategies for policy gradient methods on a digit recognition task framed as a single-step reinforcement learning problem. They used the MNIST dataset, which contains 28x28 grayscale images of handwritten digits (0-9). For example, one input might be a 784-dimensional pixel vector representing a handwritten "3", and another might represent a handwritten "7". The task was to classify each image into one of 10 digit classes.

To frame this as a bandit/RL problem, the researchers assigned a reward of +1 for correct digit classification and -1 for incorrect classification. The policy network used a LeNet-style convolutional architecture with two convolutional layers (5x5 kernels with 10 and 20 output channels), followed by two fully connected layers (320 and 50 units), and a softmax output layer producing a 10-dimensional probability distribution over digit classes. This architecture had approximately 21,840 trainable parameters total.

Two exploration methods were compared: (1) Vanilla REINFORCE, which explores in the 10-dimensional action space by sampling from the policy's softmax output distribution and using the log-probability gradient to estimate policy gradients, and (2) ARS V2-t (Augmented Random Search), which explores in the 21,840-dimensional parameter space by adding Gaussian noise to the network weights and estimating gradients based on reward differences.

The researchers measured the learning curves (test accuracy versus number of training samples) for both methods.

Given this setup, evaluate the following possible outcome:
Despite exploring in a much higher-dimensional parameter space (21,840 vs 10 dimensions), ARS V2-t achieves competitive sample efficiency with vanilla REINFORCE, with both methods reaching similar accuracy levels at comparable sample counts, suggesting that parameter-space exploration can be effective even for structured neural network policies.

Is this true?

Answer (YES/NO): NO